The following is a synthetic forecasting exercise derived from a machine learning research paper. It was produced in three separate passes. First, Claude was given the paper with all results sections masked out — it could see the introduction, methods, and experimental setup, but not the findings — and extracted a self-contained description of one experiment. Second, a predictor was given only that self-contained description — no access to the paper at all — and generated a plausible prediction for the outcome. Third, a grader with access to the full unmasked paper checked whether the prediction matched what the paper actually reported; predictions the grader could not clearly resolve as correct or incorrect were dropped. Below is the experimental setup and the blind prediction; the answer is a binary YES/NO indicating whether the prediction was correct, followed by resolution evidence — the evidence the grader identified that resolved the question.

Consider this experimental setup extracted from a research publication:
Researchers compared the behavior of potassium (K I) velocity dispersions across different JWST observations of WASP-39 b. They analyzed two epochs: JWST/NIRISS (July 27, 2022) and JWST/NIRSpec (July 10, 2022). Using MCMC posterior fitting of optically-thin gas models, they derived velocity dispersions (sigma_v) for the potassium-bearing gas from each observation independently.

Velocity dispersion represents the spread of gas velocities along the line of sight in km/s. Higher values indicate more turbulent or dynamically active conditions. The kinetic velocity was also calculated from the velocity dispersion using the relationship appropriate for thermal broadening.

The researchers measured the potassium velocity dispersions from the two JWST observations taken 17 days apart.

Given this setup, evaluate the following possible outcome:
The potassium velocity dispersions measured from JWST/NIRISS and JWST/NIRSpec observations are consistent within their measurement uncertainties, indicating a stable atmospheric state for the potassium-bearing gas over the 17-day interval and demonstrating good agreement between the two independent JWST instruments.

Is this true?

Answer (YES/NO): NO